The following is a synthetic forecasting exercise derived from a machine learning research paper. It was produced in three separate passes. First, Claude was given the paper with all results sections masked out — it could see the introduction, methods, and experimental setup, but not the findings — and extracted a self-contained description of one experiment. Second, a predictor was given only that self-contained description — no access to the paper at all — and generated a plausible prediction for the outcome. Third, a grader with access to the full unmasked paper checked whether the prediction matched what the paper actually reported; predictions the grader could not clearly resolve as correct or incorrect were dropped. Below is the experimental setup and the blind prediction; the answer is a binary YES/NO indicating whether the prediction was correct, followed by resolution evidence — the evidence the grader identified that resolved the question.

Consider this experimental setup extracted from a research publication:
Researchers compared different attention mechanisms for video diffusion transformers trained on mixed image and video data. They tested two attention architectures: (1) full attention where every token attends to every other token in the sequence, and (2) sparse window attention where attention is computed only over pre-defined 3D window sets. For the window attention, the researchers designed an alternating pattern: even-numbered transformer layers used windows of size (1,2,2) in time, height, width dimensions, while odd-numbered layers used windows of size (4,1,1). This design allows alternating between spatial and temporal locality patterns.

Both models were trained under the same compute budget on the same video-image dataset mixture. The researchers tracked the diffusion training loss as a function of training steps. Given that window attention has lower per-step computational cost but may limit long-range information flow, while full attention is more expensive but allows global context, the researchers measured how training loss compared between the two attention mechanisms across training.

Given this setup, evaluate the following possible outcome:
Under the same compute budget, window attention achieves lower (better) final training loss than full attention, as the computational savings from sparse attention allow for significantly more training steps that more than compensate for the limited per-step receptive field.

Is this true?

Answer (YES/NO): NO